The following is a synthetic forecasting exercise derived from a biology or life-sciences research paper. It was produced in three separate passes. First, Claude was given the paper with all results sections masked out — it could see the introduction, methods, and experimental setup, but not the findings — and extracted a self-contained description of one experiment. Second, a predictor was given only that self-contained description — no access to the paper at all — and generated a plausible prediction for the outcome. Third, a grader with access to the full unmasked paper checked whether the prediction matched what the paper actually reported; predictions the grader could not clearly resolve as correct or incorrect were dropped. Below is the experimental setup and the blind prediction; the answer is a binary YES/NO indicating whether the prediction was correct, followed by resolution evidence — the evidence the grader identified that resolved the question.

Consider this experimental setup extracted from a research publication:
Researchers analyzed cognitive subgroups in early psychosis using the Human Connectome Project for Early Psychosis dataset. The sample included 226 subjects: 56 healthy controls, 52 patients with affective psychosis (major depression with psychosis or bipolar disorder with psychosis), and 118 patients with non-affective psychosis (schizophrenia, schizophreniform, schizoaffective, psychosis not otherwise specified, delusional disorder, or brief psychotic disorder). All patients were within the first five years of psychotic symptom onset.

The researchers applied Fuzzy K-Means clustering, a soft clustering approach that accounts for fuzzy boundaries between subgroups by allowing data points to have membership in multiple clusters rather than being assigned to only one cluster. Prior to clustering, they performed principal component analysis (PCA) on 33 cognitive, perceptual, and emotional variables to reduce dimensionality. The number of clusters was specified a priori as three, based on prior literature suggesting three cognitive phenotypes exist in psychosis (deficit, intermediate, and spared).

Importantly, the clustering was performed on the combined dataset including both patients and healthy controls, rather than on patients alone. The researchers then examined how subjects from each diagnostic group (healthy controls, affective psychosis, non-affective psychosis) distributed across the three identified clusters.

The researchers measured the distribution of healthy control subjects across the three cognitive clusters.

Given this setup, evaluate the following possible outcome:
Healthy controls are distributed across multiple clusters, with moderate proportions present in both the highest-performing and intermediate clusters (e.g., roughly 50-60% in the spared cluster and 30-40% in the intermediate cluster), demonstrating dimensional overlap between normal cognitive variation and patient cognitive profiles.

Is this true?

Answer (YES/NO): NO